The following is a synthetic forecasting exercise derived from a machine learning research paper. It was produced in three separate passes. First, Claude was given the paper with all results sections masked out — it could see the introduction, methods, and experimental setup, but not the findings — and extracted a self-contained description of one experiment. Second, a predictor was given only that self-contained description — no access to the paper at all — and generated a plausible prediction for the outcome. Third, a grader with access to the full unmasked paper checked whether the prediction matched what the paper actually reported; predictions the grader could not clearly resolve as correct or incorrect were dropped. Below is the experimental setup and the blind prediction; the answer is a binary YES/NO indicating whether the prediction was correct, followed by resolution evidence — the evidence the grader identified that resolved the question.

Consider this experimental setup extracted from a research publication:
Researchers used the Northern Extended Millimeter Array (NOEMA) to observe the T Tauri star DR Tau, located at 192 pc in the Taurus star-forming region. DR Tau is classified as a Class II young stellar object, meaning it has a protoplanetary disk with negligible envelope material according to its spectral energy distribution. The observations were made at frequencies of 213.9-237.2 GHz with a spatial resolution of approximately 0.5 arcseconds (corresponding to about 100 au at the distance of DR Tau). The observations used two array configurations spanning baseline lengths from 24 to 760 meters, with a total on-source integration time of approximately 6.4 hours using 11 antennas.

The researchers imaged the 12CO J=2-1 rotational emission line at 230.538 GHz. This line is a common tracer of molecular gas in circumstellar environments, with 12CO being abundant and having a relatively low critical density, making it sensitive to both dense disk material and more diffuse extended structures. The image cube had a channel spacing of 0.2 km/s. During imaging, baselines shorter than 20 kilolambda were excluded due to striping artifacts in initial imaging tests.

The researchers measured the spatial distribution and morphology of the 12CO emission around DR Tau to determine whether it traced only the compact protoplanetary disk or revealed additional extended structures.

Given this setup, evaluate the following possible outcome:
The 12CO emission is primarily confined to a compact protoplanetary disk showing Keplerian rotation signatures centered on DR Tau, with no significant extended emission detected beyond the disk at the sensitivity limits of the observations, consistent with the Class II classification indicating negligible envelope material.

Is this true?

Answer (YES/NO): NO